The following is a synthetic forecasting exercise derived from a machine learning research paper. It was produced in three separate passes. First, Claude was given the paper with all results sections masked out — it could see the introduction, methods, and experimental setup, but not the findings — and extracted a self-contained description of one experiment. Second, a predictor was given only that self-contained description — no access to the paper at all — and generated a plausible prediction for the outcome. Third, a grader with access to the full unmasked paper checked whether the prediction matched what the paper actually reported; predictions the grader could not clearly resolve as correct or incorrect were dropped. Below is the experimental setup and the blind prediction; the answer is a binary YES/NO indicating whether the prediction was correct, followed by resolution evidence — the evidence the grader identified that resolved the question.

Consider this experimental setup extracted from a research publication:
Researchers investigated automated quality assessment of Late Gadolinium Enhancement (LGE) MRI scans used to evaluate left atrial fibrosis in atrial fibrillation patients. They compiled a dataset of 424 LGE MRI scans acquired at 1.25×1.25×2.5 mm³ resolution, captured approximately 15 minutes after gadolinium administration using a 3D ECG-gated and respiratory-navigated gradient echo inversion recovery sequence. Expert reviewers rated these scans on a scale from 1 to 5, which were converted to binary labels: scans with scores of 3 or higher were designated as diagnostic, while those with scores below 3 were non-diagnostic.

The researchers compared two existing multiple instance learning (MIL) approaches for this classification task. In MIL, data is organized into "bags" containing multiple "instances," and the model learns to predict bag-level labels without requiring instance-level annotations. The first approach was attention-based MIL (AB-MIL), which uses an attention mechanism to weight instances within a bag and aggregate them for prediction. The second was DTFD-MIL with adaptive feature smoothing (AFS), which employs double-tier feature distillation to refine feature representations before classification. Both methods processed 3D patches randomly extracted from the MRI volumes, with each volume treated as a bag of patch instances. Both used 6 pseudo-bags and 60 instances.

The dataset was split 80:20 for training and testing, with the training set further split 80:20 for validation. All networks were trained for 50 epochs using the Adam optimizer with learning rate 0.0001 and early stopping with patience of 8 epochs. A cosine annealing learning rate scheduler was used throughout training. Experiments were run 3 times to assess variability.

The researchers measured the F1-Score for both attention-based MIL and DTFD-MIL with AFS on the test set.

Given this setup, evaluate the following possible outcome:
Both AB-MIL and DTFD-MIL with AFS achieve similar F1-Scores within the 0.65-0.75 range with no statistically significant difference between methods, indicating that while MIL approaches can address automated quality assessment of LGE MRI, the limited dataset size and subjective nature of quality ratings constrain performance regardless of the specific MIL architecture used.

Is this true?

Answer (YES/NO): NO